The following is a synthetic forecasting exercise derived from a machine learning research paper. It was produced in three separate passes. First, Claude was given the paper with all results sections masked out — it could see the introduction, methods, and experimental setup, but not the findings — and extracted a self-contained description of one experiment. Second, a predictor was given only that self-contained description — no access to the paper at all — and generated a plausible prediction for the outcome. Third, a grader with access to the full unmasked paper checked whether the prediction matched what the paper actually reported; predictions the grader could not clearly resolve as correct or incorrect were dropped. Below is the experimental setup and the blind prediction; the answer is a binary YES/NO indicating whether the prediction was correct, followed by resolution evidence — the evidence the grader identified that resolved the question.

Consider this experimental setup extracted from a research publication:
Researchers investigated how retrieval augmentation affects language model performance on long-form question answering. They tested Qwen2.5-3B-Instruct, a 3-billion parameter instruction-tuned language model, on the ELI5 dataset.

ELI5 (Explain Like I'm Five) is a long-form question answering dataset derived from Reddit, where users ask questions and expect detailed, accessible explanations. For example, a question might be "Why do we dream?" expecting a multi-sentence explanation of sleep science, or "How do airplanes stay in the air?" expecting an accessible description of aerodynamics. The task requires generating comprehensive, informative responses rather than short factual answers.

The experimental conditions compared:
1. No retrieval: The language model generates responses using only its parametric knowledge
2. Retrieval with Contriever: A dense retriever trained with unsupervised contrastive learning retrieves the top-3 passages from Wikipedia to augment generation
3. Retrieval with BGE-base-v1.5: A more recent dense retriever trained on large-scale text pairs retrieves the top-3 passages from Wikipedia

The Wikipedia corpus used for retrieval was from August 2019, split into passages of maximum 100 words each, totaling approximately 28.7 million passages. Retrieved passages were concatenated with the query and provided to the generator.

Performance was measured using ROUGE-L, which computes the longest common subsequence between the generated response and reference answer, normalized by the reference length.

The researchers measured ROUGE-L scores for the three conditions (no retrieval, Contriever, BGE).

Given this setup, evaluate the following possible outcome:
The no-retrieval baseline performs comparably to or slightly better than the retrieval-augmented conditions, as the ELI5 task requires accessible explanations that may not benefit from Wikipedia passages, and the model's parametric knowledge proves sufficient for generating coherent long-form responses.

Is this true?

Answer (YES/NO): YES